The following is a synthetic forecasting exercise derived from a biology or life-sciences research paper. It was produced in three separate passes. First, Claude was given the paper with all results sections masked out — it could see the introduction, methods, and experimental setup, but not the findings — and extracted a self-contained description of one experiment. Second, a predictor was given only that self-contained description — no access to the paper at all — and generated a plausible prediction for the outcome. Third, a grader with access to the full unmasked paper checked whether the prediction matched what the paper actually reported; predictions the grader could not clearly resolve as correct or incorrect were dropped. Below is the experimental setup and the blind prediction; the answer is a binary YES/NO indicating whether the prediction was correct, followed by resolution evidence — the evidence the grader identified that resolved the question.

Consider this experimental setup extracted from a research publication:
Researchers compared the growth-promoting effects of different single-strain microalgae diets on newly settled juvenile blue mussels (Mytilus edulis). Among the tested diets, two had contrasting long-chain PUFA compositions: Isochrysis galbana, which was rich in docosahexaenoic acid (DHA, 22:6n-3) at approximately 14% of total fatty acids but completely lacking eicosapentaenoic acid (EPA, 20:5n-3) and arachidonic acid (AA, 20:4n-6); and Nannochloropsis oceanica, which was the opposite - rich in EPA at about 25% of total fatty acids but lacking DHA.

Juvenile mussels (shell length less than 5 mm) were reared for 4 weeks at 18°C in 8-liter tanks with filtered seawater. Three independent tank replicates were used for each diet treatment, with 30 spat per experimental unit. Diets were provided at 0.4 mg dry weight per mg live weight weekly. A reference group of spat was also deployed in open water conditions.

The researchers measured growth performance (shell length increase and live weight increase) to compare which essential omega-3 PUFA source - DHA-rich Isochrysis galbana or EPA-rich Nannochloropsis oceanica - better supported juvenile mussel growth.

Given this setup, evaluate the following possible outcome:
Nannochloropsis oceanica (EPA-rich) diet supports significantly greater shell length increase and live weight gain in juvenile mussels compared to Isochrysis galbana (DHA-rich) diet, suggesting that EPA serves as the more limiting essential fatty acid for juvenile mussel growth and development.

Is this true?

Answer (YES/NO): NO